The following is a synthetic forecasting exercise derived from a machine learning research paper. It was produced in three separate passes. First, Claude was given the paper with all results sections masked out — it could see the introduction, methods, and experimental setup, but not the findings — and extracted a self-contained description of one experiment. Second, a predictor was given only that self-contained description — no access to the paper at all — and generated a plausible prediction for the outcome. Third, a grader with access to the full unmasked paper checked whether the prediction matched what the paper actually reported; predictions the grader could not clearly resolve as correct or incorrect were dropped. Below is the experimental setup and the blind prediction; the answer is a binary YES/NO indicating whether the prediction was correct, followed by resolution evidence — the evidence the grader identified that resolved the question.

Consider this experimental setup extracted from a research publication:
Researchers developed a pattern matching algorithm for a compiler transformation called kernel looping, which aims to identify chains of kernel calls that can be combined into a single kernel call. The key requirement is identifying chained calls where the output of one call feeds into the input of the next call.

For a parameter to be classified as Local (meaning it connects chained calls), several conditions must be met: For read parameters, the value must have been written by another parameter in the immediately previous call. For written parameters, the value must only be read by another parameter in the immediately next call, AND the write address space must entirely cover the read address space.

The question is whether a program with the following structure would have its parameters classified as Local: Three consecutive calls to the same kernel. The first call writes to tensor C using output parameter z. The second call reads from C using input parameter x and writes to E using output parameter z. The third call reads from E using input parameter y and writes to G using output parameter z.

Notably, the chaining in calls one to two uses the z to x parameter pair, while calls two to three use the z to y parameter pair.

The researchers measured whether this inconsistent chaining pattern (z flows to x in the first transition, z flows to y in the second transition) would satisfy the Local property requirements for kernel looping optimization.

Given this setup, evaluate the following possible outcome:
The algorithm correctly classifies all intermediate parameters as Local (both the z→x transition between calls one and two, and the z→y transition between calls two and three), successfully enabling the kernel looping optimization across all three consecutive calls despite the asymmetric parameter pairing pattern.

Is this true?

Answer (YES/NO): NO